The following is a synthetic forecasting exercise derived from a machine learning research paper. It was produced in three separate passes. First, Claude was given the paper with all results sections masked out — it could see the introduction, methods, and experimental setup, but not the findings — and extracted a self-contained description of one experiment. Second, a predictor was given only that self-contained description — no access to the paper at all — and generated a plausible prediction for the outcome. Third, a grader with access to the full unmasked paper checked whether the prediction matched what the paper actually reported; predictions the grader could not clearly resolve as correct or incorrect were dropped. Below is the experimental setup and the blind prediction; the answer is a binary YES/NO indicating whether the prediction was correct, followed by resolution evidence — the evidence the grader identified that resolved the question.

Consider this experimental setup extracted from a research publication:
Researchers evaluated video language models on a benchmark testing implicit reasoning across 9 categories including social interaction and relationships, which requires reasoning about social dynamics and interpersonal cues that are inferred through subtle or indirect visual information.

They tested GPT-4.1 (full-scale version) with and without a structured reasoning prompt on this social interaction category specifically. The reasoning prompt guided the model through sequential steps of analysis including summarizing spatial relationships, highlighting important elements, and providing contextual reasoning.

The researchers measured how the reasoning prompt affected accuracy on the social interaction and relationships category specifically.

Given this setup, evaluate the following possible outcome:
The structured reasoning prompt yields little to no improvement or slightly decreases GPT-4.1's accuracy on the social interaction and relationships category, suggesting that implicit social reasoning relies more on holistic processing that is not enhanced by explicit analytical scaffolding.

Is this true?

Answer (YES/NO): NO